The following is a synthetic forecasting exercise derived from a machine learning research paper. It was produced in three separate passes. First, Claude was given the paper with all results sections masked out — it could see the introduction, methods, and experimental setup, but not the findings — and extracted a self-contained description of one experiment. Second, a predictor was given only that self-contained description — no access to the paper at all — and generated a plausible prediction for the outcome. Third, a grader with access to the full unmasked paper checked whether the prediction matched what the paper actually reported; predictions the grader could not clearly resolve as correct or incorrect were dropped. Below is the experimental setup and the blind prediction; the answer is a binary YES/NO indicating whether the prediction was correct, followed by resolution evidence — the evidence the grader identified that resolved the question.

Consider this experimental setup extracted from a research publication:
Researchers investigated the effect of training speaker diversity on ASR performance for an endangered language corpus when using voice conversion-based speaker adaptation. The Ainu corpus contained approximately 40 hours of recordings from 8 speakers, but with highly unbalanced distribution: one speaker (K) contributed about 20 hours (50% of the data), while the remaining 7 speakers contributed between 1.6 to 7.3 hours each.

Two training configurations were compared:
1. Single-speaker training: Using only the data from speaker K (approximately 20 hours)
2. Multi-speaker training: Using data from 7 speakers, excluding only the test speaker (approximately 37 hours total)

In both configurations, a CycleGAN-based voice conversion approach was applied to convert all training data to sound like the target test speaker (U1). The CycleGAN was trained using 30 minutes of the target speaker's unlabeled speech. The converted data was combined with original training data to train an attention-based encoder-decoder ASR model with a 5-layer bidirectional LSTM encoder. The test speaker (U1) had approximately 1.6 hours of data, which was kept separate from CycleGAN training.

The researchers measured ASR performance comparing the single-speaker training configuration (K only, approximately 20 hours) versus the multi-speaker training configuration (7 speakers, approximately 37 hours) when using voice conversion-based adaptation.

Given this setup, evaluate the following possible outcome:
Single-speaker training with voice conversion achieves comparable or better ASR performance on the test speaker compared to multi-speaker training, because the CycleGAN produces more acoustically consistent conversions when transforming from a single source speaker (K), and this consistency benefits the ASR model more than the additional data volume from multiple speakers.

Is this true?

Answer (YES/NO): NO